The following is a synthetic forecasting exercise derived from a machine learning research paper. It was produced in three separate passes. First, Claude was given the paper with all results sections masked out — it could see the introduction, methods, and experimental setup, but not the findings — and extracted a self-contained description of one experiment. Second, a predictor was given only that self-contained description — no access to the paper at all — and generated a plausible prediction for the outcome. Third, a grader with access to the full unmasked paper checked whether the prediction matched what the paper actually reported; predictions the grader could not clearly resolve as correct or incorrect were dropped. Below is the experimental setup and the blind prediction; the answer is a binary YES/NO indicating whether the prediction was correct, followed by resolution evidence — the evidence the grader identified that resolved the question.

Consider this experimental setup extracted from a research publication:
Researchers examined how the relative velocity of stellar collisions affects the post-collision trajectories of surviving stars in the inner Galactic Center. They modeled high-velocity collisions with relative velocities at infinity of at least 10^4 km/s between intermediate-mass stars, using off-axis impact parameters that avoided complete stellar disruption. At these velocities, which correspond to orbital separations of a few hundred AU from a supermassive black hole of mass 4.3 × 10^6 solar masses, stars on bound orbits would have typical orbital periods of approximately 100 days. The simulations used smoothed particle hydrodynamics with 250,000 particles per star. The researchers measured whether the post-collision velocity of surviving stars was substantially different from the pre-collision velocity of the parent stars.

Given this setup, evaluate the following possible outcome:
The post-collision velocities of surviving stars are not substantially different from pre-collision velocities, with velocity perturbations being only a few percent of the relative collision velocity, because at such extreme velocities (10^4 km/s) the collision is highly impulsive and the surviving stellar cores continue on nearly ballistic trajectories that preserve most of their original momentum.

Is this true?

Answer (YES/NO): YES